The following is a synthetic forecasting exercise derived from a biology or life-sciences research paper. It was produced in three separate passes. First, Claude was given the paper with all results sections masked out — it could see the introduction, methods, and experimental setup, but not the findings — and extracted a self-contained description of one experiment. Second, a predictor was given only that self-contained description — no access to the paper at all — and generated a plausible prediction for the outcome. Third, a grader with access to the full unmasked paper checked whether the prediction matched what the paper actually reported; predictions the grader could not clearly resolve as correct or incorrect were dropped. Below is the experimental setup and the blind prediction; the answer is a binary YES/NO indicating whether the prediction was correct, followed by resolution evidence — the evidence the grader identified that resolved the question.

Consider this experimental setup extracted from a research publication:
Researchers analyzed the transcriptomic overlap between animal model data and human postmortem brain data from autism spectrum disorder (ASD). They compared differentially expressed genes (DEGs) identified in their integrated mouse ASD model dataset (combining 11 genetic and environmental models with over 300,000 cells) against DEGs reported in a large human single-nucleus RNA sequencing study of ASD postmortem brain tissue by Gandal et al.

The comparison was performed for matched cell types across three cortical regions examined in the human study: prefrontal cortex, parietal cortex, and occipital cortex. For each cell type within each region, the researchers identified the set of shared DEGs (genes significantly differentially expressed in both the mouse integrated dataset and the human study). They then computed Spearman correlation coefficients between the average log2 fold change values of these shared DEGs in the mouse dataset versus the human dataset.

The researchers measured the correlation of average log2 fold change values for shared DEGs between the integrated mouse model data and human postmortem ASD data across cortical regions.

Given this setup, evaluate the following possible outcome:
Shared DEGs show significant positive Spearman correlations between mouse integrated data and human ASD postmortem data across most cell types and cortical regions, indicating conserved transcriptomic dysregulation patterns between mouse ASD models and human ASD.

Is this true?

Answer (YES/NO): NO